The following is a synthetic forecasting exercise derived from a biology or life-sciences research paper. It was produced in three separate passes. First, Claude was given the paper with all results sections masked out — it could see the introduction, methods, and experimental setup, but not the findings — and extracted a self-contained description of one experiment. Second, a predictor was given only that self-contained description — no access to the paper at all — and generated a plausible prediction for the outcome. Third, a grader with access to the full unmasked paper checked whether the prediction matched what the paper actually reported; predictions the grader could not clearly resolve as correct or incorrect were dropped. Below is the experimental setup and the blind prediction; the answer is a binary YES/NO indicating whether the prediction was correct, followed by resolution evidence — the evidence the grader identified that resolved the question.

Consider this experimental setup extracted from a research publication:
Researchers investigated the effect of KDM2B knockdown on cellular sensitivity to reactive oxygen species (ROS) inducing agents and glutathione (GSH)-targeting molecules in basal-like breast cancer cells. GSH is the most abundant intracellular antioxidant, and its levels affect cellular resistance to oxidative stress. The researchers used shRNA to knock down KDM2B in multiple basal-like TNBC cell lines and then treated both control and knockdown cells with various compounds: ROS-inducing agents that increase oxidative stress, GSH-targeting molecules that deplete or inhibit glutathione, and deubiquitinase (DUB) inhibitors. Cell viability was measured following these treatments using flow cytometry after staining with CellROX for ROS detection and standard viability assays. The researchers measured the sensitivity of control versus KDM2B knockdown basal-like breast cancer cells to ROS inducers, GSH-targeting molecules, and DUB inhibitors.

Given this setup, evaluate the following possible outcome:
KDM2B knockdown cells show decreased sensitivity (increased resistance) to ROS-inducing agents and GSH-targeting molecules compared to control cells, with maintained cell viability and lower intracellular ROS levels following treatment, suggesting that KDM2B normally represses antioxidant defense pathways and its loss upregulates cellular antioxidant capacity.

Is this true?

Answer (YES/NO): NO